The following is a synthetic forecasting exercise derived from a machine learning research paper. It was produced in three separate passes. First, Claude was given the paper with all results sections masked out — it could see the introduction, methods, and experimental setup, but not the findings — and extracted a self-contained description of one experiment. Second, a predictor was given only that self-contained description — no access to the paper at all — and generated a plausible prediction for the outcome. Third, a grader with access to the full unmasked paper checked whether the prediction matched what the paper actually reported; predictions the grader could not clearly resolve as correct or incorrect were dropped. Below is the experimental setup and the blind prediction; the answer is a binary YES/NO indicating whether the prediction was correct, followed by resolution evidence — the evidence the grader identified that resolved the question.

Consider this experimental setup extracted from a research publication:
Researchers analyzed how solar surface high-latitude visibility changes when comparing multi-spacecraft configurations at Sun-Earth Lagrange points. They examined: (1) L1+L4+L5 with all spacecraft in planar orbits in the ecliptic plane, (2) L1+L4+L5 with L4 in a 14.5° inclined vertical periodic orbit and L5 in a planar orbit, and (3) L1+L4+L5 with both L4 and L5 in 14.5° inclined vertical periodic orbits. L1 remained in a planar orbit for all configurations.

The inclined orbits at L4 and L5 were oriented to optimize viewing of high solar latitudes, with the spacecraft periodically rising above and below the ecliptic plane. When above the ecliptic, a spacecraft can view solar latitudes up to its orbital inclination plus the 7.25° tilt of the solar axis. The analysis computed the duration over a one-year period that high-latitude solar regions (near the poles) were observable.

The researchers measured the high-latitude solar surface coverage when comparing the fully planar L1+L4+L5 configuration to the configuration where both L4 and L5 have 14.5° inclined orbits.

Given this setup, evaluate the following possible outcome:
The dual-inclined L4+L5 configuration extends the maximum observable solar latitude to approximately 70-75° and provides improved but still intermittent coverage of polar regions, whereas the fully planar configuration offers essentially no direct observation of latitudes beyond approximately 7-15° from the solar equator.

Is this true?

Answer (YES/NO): NO